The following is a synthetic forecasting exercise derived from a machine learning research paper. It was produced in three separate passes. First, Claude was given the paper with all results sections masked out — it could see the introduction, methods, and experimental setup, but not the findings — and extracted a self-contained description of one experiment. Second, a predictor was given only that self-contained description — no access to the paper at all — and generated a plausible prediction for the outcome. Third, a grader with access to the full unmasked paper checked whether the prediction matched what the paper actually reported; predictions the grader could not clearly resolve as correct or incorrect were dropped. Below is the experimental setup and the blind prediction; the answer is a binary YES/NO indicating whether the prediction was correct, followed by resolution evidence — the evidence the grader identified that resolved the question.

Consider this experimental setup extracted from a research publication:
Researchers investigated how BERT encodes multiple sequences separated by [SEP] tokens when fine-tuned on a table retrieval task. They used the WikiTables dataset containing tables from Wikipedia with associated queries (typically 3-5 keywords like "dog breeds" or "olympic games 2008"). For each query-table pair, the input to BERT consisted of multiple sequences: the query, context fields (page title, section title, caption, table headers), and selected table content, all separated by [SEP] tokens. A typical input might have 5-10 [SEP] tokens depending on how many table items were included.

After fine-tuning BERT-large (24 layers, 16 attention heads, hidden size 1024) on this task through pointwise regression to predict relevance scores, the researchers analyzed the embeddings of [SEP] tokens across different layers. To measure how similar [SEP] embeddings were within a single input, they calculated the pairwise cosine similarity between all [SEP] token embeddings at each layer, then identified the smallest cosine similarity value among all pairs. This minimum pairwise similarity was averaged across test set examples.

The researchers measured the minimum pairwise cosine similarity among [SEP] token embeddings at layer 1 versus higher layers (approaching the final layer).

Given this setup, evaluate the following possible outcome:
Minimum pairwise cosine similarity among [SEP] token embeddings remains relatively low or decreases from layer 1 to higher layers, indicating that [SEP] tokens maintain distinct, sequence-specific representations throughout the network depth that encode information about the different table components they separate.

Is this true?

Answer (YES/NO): NO